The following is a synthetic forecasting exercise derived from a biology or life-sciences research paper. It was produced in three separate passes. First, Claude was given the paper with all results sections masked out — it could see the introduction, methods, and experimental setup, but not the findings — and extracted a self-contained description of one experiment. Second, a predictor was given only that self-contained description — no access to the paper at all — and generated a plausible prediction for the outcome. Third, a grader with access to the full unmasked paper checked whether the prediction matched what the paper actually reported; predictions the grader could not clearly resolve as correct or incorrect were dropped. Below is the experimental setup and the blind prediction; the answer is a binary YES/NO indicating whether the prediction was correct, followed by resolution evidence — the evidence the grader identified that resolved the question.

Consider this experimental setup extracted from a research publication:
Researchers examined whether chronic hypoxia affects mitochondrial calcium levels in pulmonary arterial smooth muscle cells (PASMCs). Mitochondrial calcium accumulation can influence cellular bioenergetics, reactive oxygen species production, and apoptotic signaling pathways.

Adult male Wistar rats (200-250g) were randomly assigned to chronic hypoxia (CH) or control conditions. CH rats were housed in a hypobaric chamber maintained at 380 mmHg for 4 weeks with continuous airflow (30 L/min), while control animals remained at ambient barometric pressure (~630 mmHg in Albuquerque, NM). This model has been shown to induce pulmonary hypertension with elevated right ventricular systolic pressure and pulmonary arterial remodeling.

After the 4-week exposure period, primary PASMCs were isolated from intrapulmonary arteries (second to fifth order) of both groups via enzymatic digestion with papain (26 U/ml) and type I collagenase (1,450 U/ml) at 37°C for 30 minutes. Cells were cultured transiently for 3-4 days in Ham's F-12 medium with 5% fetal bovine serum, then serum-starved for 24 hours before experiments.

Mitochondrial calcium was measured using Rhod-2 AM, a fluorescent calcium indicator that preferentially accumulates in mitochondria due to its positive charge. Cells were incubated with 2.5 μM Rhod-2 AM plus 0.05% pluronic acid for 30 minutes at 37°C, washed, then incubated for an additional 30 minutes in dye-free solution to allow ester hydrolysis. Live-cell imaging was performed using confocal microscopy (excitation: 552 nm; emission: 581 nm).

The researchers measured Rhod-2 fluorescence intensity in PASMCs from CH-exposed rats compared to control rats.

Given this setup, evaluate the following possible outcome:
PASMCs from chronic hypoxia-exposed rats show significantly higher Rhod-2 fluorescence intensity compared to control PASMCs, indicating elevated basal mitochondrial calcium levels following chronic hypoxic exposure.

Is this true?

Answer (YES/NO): YES